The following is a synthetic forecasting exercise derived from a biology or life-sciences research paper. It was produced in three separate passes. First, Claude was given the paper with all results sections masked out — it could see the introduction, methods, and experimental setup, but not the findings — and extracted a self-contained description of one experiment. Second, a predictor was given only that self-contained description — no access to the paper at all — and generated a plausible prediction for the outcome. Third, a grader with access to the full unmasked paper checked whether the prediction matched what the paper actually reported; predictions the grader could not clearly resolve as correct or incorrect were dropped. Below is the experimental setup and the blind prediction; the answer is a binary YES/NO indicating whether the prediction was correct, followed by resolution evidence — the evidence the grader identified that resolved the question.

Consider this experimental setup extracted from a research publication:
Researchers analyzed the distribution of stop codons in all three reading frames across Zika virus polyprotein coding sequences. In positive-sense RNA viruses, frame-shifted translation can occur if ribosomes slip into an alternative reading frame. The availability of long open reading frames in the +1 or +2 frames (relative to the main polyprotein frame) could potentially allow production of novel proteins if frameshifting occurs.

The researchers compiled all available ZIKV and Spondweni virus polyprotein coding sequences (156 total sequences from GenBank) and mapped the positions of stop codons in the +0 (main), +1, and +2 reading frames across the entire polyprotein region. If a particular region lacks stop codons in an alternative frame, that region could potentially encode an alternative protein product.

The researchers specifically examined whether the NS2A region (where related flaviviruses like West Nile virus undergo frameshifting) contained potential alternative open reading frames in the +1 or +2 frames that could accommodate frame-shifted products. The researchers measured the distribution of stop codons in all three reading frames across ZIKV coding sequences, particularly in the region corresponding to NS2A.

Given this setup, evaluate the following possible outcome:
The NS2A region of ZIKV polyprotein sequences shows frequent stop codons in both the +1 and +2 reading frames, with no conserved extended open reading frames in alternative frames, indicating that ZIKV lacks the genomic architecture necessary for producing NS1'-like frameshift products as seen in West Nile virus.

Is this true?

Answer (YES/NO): YES